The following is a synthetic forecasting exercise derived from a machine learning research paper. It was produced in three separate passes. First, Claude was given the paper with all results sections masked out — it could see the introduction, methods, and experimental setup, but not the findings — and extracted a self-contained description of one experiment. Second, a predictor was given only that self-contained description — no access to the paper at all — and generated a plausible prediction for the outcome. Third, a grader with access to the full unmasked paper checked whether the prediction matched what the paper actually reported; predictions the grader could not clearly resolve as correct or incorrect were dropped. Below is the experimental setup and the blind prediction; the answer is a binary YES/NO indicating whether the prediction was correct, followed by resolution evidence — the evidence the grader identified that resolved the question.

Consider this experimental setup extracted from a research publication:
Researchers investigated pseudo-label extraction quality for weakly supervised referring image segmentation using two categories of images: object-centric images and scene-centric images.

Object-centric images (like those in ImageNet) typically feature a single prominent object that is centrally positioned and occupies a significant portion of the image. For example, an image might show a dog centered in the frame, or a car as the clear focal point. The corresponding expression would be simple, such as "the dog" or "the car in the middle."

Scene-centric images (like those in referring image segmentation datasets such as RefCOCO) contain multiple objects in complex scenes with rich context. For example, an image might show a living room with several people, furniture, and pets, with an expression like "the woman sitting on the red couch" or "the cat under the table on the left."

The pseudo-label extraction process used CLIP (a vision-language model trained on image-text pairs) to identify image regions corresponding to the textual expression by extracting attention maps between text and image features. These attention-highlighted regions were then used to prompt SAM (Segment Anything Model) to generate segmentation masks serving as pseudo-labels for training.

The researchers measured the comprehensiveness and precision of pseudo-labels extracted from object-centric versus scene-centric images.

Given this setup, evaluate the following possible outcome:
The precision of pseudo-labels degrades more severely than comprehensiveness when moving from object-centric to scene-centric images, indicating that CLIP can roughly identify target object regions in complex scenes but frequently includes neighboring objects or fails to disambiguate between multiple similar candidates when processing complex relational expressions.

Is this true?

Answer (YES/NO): NO